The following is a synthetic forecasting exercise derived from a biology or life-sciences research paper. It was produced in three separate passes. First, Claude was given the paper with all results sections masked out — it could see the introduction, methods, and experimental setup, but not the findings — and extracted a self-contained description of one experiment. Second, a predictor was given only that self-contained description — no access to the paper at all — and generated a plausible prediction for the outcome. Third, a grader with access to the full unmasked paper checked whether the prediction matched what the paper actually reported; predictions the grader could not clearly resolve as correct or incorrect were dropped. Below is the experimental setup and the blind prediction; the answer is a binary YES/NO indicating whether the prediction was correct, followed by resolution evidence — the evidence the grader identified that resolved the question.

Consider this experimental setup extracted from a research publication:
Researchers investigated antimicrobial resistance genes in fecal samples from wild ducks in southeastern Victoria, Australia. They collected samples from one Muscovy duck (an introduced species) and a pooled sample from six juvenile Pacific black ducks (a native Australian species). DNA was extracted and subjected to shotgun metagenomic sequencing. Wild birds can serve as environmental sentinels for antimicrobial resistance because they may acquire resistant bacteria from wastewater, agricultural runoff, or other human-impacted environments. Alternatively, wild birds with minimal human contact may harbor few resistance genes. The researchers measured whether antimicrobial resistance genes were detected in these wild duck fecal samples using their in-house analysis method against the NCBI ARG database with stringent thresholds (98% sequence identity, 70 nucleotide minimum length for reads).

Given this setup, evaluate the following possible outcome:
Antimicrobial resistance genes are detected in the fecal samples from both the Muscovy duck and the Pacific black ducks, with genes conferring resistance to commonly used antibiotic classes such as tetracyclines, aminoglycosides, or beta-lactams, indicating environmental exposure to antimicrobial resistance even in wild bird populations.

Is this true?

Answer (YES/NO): YES